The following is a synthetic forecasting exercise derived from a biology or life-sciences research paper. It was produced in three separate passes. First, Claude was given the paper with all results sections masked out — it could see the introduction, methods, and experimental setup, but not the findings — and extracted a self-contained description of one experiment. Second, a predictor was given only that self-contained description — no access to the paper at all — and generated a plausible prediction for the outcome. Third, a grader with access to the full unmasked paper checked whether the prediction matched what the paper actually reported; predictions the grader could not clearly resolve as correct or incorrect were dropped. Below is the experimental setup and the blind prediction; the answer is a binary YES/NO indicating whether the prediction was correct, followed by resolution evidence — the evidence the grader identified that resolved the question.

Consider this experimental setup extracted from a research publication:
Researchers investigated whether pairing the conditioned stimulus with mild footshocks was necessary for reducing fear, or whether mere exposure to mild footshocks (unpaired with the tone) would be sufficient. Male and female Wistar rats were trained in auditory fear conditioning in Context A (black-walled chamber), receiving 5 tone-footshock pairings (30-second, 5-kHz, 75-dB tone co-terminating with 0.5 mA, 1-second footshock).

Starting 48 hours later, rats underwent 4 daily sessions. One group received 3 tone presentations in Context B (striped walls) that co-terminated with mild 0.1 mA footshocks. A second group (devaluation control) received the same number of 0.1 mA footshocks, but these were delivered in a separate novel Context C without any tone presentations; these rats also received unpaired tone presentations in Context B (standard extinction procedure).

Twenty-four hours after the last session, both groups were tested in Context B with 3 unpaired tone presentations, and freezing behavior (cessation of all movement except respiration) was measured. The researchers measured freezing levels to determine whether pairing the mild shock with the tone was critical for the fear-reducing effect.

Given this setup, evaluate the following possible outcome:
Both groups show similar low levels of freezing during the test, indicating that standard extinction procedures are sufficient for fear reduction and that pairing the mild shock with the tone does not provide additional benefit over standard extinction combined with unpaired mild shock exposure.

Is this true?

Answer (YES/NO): NO